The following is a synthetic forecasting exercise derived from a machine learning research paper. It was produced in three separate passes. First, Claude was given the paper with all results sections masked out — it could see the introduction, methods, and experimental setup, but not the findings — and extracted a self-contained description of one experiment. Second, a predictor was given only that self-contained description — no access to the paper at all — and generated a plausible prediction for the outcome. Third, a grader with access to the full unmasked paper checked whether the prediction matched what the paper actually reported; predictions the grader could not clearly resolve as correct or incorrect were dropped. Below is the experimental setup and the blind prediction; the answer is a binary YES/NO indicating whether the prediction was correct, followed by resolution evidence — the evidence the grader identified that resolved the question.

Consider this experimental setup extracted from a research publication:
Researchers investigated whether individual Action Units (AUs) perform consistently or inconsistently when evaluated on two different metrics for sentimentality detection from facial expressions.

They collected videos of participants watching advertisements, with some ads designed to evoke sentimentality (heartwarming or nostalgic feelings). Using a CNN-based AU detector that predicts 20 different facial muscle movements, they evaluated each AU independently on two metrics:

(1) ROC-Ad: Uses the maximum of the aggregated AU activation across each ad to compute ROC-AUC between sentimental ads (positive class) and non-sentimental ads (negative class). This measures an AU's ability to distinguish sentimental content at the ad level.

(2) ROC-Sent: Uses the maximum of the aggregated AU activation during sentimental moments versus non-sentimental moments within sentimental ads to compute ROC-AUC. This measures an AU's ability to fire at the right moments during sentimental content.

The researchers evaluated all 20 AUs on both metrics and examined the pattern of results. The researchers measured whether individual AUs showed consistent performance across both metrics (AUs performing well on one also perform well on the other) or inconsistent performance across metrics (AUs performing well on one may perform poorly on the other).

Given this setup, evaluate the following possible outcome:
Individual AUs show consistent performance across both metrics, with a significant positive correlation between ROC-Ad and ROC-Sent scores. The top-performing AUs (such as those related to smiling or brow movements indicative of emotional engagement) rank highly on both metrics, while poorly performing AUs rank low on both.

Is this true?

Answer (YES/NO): NO